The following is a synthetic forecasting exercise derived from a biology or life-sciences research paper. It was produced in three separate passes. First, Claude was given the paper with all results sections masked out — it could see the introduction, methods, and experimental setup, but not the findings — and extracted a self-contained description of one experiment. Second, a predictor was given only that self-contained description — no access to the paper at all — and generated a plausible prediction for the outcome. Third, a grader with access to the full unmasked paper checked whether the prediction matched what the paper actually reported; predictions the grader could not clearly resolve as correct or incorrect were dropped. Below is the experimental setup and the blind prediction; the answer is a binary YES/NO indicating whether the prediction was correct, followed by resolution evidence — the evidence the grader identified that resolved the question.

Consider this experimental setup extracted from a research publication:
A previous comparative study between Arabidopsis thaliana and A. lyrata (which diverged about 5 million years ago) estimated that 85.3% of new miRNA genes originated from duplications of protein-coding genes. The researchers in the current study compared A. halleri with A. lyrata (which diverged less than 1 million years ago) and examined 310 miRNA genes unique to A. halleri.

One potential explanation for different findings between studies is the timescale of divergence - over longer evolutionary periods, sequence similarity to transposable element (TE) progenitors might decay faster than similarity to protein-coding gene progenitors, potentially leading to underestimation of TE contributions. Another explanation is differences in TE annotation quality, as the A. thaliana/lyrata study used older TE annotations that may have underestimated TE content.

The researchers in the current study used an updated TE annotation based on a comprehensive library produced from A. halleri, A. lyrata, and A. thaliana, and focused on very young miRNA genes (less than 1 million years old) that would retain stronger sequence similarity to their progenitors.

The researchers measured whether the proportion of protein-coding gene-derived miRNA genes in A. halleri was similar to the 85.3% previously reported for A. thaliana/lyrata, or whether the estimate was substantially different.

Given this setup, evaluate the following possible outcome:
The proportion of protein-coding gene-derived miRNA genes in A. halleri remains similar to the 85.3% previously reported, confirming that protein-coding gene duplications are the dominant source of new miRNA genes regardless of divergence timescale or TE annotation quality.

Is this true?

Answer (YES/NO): NO